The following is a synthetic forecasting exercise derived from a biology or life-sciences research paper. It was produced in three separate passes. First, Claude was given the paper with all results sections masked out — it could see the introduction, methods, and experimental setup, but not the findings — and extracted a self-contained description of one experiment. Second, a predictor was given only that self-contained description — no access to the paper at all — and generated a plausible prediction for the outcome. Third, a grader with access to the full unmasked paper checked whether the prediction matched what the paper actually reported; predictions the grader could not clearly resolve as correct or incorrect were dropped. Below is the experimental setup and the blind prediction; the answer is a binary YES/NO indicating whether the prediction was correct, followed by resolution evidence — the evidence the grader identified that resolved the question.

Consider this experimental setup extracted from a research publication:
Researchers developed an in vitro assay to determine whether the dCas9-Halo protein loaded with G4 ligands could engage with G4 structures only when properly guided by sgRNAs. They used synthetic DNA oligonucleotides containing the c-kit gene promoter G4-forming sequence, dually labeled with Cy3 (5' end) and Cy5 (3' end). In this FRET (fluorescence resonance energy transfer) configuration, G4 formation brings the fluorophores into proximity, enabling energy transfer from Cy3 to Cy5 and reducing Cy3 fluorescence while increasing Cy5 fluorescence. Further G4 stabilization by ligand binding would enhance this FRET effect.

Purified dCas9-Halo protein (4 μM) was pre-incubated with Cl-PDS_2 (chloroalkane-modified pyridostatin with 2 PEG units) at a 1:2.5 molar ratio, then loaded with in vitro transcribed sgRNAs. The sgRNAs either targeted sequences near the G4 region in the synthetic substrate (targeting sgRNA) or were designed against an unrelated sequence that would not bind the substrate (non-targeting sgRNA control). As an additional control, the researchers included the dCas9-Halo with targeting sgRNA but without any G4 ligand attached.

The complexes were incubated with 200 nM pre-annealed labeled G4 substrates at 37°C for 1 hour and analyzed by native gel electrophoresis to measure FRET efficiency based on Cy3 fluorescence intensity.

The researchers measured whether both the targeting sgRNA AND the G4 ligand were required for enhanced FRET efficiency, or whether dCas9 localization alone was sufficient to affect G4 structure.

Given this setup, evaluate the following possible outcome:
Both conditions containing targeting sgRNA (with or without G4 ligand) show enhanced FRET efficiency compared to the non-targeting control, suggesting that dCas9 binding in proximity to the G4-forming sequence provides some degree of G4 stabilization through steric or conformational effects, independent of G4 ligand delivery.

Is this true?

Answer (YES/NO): NO